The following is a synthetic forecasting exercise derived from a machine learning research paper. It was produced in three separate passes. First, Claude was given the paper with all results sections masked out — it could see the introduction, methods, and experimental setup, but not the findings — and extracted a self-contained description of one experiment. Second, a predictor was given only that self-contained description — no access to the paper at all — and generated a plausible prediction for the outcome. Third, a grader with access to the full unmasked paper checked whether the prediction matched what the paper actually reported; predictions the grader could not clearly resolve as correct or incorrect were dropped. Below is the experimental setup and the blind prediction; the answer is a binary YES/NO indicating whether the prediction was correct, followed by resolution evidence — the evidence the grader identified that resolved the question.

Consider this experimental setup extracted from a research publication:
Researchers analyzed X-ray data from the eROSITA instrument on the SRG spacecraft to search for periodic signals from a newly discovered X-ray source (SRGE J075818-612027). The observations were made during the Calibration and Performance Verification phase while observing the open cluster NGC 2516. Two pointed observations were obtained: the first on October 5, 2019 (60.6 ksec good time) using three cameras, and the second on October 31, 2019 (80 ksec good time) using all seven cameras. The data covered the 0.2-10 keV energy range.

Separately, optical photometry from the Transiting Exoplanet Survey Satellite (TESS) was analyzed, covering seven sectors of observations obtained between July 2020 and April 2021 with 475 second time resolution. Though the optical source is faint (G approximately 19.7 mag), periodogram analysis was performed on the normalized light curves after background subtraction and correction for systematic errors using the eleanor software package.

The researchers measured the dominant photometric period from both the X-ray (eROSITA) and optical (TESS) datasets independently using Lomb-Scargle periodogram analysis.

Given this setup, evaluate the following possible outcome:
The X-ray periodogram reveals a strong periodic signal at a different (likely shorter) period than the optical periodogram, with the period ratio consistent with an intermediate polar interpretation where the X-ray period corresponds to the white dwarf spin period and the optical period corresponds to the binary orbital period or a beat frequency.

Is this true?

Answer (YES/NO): NO